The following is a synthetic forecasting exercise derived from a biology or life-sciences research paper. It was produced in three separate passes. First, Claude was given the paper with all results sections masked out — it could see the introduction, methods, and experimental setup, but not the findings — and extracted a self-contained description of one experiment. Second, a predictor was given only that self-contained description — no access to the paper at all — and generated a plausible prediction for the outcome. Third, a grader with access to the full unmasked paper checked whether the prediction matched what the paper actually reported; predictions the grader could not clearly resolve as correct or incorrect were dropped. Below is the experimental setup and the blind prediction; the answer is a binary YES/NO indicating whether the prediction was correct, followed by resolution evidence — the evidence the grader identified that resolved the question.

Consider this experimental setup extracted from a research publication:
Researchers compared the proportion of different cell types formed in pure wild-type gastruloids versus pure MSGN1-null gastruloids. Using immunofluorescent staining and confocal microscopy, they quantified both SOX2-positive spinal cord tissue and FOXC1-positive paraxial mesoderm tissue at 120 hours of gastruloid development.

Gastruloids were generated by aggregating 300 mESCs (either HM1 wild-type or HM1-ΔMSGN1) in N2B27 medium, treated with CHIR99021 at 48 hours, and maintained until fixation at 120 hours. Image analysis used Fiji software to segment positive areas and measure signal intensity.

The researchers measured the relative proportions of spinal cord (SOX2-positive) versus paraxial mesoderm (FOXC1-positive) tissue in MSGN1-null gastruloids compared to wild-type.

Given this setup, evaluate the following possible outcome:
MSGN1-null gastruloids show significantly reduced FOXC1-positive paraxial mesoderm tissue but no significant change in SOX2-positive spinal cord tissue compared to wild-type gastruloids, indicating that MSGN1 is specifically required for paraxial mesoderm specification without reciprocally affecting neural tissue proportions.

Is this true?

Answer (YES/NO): NO